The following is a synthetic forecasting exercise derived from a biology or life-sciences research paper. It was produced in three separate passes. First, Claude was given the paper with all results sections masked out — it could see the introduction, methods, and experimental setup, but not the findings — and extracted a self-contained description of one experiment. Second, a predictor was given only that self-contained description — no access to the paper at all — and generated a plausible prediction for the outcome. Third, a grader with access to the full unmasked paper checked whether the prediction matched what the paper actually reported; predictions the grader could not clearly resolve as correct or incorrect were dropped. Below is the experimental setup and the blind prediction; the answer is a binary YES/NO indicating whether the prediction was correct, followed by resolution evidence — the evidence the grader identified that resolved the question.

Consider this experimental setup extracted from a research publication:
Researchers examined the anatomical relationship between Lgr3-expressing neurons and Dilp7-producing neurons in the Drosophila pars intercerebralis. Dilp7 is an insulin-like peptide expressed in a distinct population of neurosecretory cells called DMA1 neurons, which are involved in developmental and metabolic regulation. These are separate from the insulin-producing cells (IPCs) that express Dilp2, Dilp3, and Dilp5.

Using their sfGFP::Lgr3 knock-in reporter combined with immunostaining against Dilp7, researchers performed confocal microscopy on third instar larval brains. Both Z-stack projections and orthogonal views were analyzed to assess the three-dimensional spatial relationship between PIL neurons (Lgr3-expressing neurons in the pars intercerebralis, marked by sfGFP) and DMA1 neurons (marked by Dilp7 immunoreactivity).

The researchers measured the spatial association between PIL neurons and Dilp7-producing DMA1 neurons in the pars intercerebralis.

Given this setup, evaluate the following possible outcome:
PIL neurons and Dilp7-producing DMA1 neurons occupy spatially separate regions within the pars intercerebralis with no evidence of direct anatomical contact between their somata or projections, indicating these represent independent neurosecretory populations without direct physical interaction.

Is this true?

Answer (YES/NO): NO